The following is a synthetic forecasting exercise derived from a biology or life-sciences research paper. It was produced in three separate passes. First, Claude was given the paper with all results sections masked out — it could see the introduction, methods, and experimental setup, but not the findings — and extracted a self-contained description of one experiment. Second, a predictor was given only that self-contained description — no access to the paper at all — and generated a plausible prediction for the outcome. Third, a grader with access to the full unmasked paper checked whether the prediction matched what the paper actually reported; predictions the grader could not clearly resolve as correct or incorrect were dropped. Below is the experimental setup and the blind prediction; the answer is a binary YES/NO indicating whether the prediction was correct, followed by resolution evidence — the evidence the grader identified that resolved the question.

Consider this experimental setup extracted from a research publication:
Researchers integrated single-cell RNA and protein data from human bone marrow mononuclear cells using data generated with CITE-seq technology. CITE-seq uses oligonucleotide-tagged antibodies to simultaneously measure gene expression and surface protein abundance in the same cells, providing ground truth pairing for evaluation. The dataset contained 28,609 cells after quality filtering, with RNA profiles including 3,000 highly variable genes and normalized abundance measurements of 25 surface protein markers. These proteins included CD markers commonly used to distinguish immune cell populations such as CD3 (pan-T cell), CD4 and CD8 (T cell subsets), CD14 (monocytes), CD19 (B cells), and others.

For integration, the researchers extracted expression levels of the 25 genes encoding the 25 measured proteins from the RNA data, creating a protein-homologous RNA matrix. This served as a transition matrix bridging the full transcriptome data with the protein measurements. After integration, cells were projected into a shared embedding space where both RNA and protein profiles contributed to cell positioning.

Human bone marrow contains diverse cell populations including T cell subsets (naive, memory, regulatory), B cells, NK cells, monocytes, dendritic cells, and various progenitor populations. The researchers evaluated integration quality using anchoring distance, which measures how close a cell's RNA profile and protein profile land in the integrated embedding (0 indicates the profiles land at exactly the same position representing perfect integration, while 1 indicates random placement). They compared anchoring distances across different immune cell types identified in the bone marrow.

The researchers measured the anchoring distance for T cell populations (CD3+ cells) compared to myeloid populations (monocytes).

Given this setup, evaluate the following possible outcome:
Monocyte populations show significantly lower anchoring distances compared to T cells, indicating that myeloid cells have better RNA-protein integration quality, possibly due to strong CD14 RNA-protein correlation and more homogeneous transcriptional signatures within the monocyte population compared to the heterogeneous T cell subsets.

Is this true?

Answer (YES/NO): NO